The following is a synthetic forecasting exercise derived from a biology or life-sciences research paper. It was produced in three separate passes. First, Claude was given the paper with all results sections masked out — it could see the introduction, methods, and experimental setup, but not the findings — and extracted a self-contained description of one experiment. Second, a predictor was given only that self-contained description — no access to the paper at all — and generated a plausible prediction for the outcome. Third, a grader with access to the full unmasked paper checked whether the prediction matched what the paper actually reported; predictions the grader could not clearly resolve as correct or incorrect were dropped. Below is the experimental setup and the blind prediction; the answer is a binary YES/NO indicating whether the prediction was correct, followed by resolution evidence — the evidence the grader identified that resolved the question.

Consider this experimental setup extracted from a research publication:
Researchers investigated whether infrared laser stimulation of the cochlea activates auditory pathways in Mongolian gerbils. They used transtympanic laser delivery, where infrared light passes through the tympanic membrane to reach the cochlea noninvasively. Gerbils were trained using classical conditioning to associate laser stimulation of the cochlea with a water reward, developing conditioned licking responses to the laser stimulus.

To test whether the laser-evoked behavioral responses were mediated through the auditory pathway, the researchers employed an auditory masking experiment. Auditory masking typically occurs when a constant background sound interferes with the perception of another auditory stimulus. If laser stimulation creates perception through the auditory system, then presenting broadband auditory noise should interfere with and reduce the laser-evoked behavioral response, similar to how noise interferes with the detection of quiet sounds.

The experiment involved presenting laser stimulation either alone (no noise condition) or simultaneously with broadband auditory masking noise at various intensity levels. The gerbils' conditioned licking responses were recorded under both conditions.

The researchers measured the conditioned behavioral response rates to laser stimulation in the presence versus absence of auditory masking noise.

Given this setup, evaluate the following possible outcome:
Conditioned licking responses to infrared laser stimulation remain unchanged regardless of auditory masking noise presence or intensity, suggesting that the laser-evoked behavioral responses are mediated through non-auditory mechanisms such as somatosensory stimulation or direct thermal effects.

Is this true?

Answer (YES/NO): NO